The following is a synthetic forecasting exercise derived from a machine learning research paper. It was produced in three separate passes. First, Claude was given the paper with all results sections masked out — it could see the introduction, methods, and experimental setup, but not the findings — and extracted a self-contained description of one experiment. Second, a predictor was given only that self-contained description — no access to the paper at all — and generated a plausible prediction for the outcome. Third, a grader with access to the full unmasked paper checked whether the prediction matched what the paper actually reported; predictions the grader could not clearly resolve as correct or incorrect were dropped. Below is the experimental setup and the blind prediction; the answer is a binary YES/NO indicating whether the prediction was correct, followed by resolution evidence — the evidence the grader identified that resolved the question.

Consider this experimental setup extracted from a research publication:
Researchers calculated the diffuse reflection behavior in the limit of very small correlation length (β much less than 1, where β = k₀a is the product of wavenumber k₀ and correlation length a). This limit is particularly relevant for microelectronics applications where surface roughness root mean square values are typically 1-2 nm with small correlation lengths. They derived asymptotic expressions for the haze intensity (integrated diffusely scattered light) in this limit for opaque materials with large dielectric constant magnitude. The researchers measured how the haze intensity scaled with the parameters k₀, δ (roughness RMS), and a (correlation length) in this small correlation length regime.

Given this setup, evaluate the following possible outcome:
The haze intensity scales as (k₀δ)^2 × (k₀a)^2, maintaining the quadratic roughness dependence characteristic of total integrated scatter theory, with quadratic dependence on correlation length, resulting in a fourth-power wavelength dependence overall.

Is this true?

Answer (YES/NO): YES